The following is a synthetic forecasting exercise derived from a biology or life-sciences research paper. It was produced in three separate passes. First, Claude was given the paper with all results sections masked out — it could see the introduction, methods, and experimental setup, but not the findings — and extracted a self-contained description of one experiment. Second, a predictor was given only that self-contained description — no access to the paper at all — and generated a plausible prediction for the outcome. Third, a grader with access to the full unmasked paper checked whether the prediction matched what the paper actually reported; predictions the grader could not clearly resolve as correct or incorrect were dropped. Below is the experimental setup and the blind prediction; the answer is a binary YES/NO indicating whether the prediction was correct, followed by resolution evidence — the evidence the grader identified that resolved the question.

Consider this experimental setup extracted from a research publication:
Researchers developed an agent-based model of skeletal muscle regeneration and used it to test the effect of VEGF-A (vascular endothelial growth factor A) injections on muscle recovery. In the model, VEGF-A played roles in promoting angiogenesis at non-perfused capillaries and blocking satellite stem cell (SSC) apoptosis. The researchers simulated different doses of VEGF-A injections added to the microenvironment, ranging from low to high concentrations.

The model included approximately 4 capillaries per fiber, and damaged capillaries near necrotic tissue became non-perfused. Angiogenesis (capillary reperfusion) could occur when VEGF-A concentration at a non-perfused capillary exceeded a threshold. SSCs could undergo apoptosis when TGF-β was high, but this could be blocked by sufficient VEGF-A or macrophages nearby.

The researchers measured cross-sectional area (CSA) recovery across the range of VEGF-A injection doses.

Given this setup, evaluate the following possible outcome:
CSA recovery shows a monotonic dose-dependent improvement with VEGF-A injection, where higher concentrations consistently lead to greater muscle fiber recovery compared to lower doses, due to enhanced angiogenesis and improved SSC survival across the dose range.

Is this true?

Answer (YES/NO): NO